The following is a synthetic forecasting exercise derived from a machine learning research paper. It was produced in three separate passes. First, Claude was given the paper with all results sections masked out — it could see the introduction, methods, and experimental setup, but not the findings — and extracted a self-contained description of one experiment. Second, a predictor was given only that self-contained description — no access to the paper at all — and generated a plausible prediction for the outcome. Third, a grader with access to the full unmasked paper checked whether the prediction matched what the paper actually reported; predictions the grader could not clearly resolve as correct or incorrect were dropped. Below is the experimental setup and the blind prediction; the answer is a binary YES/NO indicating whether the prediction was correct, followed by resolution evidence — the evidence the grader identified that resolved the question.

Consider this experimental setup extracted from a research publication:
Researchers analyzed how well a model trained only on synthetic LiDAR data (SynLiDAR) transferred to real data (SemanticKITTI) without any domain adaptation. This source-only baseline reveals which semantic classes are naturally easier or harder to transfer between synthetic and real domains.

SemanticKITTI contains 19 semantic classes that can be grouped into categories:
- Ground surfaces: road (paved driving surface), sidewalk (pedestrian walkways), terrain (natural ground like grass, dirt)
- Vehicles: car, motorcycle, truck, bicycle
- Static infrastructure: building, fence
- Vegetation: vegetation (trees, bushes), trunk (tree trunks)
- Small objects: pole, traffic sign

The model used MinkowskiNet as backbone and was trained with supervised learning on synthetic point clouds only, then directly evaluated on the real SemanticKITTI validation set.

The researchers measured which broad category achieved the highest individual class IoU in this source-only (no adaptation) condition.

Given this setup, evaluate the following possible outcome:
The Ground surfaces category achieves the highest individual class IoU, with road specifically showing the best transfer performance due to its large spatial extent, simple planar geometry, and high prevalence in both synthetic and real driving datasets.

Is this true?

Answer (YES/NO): NO